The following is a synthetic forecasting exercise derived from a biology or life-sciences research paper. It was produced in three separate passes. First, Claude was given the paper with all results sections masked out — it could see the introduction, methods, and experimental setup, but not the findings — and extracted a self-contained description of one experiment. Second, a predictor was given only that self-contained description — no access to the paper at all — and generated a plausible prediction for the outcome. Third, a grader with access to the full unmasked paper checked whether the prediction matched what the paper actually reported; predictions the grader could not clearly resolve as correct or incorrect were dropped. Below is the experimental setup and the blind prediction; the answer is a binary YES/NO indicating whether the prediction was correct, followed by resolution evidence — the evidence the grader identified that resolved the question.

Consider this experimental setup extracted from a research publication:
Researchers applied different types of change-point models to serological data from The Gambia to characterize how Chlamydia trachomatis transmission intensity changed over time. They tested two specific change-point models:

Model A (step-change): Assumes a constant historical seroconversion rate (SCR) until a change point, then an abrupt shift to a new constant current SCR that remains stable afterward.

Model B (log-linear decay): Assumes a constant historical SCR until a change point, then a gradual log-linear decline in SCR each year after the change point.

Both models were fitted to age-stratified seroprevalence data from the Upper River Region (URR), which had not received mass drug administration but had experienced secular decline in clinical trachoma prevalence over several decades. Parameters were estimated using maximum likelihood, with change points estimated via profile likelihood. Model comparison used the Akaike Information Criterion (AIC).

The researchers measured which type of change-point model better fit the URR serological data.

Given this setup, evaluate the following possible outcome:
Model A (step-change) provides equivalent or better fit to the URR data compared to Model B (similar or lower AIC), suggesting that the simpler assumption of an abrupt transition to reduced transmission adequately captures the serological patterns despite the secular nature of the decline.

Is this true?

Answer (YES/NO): YES